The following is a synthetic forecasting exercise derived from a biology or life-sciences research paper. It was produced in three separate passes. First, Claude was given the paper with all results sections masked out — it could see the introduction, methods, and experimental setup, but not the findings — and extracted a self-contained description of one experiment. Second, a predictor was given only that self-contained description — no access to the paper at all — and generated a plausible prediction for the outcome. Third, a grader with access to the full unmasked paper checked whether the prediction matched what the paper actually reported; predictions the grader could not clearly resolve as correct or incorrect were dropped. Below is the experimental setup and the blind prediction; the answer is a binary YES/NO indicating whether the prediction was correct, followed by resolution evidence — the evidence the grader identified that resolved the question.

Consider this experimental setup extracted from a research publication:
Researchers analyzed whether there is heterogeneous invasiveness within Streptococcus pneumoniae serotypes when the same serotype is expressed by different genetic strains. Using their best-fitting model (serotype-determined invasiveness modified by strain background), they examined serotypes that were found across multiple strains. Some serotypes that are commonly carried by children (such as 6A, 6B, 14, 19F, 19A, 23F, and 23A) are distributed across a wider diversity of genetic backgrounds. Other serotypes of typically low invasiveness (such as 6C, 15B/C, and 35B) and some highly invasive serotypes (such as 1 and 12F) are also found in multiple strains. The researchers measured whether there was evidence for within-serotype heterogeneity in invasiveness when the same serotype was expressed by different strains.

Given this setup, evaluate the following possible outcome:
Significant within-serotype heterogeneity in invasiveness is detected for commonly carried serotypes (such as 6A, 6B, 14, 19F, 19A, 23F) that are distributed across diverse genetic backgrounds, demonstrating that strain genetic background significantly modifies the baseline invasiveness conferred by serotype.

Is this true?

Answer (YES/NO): YES